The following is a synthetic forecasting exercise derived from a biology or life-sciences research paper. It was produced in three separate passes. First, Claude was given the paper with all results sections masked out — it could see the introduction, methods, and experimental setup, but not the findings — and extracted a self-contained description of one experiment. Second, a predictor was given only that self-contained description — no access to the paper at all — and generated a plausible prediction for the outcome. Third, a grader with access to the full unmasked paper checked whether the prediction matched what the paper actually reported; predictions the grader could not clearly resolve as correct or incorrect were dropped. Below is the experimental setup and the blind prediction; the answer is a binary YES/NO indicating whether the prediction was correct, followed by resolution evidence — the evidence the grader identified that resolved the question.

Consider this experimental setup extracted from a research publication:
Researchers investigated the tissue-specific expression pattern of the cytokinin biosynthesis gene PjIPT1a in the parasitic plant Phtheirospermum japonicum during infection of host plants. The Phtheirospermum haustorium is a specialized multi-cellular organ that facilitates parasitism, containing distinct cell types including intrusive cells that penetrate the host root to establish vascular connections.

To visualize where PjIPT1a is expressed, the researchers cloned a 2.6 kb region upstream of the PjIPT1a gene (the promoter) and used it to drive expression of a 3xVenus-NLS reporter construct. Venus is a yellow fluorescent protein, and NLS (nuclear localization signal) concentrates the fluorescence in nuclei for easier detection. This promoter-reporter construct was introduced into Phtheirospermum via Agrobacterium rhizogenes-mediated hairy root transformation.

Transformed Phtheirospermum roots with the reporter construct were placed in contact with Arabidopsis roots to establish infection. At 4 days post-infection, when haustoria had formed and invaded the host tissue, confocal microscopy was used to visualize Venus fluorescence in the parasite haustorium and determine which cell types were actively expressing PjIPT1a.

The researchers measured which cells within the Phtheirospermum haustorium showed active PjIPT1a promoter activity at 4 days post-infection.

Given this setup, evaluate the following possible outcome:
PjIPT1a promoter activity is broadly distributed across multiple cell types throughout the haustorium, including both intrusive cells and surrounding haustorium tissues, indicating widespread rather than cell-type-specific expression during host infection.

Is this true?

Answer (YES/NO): NO